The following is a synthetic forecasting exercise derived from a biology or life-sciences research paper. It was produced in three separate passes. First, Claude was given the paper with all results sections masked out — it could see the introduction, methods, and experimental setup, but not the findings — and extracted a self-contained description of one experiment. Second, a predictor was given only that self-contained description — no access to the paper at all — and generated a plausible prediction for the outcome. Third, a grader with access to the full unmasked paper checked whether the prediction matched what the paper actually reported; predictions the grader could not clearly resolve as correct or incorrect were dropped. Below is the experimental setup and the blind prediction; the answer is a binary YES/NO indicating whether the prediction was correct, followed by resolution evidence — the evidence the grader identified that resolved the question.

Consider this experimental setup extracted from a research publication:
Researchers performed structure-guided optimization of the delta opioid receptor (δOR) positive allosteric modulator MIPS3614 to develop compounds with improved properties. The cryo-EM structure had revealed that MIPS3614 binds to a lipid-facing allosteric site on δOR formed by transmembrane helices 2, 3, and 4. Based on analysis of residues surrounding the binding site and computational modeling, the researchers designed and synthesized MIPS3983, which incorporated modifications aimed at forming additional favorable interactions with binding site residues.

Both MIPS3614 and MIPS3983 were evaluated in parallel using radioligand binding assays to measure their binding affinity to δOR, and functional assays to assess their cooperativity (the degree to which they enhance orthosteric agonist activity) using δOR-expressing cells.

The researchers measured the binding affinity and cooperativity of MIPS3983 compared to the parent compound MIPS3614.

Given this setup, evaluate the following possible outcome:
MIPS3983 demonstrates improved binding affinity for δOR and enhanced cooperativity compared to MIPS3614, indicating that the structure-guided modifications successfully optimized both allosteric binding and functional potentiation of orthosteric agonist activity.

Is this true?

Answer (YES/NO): NO